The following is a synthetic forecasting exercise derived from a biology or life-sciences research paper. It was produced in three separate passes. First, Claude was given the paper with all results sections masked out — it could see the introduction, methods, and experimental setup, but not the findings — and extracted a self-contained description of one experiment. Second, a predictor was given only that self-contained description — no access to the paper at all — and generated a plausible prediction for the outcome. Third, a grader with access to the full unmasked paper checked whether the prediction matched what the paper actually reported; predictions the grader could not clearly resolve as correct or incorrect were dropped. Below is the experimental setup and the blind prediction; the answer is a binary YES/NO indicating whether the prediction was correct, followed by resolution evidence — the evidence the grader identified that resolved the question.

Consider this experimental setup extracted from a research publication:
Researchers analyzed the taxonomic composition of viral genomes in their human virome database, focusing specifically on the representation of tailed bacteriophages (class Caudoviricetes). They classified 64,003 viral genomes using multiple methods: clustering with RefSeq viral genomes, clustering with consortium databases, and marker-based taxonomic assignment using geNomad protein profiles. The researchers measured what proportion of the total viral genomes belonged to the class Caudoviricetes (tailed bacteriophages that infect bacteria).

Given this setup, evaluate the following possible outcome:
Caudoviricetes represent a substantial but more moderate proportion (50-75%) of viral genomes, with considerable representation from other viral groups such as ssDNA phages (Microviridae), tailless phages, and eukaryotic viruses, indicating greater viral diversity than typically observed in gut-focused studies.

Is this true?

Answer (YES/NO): NO